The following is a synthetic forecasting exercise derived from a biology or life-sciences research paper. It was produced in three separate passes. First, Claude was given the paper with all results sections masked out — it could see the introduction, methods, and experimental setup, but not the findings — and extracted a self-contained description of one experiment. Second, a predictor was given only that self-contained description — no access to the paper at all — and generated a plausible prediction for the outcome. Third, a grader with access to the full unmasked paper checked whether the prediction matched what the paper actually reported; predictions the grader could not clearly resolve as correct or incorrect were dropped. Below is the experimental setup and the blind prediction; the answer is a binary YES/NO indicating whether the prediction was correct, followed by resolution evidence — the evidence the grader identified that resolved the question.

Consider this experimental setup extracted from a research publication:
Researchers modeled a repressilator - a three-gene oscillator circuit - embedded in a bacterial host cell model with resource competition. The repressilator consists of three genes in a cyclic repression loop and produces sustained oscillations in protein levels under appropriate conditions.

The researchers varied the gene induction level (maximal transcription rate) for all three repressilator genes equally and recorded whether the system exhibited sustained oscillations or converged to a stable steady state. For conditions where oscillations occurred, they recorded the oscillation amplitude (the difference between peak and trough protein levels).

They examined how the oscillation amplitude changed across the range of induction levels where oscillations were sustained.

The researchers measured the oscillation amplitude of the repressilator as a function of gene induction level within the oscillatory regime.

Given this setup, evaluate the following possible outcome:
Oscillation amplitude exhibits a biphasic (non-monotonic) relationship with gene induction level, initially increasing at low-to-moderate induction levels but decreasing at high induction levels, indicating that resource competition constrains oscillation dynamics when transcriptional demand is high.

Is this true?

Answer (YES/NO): YES